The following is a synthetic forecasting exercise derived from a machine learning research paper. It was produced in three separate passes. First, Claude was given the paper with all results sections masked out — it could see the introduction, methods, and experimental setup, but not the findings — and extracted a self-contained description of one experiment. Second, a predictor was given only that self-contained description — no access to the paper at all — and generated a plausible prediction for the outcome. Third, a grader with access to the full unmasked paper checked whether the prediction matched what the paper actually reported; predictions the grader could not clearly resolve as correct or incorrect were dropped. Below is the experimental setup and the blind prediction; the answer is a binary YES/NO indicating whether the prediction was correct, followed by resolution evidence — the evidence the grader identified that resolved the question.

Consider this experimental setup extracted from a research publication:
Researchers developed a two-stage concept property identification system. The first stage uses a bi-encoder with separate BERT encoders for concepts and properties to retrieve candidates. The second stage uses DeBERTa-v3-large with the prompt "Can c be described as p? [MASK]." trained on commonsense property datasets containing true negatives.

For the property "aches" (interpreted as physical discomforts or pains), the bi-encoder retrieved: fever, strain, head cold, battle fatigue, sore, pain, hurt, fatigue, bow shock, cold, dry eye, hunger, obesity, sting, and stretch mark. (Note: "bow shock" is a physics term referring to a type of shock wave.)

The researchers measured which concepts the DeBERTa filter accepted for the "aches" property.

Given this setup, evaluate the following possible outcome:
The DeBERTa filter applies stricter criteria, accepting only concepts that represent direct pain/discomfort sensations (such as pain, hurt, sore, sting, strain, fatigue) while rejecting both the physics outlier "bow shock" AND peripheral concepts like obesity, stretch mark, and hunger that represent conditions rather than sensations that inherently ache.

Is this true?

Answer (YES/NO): NO